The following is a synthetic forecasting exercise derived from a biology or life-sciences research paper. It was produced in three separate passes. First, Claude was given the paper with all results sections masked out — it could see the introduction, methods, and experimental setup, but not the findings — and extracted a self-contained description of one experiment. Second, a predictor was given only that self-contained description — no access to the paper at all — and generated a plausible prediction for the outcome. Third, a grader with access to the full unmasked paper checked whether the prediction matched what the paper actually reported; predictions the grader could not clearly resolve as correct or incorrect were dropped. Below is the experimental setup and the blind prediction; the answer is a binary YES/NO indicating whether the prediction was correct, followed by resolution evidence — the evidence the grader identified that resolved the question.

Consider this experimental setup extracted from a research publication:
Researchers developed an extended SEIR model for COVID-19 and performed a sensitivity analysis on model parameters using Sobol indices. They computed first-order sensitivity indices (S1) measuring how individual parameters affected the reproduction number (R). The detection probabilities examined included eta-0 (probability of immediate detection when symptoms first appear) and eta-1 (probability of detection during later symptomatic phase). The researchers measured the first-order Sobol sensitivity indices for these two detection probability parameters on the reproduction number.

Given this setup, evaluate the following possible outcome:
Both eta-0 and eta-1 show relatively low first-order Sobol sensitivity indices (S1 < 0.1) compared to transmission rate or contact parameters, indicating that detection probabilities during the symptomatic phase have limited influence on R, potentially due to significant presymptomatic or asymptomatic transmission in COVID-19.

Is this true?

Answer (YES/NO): YES